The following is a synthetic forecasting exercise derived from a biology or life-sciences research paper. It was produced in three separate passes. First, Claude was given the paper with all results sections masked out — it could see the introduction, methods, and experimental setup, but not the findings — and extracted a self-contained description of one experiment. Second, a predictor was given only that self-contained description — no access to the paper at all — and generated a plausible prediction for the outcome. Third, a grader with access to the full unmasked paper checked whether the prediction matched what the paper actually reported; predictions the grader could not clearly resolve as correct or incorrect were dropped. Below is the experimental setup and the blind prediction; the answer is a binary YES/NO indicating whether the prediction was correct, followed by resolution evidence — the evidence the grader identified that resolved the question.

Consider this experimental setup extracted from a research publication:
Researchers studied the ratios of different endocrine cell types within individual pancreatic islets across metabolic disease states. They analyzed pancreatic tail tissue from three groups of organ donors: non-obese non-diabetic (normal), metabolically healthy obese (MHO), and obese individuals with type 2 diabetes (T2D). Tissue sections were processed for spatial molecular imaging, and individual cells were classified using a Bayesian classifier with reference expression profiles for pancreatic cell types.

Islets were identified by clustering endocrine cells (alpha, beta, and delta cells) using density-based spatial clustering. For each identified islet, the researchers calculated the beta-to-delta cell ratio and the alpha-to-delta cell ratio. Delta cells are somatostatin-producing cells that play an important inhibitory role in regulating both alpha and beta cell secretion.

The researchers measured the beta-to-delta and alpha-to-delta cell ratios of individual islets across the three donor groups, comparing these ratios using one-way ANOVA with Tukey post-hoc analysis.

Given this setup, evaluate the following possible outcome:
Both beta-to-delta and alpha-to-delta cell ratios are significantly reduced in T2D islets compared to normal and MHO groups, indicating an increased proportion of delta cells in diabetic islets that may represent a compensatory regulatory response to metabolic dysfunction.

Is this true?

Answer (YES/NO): NO